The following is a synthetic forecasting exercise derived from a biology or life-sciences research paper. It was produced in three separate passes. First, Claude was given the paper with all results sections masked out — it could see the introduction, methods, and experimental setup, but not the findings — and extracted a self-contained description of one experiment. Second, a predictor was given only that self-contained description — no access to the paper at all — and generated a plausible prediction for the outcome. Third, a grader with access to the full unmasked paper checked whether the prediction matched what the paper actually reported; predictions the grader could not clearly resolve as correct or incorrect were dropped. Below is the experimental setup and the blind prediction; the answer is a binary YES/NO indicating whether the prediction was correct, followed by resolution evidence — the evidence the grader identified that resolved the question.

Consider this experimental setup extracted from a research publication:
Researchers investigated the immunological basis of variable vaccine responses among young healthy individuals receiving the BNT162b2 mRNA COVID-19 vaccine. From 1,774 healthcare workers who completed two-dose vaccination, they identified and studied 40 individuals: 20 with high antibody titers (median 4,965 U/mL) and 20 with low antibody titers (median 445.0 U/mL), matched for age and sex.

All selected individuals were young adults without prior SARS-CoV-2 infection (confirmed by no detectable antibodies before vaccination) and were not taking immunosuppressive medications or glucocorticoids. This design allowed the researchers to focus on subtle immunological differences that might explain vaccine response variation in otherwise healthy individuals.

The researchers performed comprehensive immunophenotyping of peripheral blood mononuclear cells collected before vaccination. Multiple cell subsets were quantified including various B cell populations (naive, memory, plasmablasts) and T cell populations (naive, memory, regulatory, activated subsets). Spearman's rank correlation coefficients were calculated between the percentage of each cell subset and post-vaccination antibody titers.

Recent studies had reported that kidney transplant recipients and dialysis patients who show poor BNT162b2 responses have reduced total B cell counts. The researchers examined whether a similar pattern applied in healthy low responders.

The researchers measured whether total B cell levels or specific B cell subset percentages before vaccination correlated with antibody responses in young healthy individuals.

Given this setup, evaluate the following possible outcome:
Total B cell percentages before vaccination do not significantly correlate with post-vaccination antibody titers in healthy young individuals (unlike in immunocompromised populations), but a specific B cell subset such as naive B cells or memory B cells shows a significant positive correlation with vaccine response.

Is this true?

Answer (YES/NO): NO